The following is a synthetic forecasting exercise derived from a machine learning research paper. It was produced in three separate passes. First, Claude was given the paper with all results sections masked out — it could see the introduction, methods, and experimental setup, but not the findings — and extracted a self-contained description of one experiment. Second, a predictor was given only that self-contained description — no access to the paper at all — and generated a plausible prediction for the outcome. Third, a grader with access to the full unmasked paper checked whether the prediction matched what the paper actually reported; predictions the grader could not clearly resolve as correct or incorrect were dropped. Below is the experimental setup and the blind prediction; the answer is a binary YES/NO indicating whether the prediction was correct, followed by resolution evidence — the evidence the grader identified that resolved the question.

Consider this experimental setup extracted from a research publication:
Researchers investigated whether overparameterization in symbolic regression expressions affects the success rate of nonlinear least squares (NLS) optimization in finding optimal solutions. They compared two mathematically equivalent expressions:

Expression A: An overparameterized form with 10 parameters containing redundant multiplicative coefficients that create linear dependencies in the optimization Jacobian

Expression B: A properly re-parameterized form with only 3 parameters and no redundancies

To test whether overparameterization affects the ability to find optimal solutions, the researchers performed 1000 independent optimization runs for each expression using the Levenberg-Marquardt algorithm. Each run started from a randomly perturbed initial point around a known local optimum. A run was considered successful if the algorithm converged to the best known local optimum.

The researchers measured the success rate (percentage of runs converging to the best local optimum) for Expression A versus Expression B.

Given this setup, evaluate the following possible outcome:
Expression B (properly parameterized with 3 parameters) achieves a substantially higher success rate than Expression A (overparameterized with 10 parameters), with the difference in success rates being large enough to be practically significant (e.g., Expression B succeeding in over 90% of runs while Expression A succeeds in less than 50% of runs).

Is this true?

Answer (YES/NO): NO